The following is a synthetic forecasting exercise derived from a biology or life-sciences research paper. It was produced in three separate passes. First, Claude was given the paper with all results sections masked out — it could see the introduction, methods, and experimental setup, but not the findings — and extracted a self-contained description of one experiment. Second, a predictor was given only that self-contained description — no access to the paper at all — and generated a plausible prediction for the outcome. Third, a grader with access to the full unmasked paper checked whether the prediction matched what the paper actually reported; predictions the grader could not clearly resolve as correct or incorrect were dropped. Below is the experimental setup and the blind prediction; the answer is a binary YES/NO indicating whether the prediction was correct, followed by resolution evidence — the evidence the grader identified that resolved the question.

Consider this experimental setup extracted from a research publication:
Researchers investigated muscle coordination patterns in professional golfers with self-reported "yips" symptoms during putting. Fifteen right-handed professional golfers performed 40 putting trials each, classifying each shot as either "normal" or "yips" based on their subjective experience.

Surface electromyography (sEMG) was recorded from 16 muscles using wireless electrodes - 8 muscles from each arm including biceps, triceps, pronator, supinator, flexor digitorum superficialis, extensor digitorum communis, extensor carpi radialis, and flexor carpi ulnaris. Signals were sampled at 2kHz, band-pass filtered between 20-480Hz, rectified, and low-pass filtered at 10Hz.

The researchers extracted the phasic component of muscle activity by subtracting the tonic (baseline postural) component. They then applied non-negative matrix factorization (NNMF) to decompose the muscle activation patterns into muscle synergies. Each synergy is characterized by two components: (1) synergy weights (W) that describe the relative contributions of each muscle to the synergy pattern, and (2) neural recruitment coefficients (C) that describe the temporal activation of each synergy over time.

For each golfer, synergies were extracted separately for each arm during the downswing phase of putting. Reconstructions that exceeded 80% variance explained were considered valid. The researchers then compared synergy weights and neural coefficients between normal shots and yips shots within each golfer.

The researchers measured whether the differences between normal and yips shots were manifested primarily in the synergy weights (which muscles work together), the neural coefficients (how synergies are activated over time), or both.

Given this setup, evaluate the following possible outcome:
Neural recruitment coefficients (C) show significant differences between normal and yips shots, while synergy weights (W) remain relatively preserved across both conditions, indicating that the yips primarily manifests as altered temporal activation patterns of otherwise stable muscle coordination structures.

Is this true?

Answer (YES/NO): YES